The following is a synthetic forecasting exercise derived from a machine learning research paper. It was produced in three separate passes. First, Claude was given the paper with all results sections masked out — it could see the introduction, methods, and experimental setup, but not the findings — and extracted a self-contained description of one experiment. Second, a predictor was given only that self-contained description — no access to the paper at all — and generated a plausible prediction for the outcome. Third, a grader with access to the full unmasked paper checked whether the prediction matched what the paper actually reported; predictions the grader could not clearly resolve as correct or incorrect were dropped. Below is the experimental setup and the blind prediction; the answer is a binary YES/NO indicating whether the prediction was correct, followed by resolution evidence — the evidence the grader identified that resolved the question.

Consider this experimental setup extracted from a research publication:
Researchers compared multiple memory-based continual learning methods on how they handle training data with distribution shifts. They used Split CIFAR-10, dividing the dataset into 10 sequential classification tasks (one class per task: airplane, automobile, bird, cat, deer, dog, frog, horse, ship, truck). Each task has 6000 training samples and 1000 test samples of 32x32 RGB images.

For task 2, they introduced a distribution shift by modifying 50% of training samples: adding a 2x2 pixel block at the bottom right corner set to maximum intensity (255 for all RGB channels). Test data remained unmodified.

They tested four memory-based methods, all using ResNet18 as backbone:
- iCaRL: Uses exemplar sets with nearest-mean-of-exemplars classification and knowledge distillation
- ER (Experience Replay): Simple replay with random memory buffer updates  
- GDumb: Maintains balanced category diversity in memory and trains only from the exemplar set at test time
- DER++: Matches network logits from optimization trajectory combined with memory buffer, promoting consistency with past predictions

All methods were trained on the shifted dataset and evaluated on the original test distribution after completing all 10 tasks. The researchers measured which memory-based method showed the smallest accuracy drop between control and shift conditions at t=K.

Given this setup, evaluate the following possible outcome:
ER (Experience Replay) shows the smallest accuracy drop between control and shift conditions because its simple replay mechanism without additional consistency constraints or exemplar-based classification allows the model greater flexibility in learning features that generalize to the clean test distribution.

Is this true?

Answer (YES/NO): NO